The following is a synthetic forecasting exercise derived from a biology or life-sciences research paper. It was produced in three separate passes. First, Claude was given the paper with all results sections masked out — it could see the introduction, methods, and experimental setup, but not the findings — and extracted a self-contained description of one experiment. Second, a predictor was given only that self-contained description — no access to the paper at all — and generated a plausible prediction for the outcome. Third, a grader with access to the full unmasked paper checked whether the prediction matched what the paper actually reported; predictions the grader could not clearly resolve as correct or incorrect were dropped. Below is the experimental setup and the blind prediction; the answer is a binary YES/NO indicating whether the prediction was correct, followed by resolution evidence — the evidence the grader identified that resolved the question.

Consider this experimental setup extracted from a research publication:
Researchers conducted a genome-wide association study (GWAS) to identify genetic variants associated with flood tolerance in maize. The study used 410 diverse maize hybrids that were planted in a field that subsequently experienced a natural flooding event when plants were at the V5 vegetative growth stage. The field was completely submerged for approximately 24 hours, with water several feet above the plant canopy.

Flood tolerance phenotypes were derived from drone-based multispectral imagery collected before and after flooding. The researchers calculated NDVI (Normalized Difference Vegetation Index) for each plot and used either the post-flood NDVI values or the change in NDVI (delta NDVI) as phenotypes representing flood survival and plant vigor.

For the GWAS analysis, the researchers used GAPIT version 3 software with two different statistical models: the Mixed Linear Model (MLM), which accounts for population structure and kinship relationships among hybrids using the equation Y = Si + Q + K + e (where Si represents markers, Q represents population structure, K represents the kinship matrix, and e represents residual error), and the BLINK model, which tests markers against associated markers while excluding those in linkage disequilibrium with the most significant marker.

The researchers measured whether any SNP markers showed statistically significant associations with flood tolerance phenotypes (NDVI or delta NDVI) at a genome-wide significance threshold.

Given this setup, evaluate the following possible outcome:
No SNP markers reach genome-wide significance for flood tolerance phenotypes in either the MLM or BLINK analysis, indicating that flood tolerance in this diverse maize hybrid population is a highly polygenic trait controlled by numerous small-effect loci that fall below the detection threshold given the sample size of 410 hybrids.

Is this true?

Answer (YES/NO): NO